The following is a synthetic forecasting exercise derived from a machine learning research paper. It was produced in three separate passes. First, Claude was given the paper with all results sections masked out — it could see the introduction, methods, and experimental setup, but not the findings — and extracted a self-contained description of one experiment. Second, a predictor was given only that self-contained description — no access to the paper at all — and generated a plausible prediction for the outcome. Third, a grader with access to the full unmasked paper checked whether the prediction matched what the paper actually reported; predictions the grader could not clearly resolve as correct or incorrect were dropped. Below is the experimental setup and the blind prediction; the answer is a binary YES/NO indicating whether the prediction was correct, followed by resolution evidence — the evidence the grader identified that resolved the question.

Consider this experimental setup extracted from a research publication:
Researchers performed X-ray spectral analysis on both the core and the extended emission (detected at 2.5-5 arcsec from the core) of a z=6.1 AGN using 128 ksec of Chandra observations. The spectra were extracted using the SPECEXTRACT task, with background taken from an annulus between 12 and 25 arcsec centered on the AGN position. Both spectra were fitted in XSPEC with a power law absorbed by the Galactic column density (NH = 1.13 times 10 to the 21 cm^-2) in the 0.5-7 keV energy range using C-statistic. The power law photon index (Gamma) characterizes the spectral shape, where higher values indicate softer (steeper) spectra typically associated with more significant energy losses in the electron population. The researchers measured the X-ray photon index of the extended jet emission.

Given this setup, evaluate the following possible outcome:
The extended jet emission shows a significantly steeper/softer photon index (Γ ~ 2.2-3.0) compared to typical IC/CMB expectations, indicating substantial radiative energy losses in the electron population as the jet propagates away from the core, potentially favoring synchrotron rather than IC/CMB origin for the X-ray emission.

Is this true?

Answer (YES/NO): NO